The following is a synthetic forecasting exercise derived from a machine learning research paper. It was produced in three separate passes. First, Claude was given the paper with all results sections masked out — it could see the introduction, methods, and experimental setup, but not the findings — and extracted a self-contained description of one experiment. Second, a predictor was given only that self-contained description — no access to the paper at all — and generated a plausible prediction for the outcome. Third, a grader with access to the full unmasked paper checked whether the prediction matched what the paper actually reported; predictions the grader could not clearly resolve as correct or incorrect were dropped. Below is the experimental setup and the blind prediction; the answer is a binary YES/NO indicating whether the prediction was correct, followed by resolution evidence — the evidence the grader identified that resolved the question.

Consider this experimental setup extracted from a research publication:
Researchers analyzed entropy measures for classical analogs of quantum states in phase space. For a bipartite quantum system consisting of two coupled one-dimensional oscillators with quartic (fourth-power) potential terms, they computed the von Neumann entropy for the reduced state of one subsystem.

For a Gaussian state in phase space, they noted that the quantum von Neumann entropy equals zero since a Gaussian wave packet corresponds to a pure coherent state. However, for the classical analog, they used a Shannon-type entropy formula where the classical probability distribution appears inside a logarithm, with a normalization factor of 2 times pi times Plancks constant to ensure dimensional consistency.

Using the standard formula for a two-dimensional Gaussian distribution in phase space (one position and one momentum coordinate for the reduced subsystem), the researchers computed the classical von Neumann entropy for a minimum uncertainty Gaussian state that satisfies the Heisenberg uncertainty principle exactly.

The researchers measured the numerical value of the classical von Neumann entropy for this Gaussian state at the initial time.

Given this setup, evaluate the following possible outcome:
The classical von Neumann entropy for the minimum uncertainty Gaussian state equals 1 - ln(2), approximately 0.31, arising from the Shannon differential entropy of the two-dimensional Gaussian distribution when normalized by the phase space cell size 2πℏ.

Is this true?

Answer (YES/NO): YES